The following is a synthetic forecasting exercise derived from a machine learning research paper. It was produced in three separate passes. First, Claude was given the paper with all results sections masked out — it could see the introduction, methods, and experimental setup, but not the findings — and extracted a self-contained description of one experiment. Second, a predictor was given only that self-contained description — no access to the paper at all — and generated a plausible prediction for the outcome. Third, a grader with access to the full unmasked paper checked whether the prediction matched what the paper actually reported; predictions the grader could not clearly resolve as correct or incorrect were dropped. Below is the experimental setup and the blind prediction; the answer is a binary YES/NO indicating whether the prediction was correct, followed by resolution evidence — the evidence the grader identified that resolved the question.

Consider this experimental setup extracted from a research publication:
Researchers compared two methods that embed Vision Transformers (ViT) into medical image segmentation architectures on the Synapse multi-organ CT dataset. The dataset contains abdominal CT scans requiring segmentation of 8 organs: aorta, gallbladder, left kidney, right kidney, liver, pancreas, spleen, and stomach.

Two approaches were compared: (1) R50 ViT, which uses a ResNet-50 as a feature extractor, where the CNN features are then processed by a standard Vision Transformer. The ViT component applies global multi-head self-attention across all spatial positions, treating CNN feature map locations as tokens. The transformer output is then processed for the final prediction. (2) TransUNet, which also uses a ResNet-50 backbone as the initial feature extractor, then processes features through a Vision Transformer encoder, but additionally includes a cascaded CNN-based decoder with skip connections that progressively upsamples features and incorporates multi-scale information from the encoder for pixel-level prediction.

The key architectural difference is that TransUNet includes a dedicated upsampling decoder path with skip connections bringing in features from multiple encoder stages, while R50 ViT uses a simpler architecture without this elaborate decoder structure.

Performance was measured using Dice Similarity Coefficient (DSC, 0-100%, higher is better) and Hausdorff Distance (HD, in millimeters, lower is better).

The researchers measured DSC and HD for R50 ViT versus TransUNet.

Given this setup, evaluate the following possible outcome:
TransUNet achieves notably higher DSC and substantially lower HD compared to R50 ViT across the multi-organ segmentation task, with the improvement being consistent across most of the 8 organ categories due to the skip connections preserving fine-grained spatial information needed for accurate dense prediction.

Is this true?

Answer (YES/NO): NO